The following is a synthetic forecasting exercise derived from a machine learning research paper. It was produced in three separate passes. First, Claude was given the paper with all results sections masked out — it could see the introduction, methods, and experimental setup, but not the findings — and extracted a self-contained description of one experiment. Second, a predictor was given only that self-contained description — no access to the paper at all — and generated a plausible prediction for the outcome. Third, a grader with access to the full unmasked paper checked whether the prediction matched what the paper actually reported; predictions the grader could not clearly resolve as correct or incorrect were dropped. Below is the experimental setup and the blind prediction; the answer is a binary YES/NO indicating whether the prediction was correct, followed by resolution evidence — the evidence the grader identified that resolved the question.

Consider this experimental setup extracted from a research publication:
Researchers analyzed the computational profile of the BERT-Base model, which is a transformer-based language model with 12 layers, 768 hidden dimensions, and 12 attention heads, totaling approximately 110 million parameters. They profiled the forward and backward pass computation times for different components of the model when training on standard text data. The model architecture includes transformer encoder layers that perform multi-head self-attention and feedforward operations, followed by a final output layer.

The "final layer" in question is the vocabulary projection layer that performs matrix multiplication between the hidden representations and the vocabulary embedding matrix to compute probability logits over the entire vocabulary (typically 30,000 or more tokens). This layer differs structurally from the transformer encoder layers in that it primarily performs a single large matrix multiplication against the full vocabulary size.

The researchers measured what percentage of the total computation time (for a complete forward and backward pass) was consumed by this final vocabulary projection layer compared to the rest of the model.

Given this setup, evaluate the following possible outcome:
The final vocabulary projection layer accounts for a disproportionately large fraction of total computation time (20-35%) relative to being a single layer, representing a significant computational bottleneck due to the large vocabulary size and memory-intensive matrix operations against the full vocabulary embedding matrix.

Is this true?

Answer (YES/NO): NO